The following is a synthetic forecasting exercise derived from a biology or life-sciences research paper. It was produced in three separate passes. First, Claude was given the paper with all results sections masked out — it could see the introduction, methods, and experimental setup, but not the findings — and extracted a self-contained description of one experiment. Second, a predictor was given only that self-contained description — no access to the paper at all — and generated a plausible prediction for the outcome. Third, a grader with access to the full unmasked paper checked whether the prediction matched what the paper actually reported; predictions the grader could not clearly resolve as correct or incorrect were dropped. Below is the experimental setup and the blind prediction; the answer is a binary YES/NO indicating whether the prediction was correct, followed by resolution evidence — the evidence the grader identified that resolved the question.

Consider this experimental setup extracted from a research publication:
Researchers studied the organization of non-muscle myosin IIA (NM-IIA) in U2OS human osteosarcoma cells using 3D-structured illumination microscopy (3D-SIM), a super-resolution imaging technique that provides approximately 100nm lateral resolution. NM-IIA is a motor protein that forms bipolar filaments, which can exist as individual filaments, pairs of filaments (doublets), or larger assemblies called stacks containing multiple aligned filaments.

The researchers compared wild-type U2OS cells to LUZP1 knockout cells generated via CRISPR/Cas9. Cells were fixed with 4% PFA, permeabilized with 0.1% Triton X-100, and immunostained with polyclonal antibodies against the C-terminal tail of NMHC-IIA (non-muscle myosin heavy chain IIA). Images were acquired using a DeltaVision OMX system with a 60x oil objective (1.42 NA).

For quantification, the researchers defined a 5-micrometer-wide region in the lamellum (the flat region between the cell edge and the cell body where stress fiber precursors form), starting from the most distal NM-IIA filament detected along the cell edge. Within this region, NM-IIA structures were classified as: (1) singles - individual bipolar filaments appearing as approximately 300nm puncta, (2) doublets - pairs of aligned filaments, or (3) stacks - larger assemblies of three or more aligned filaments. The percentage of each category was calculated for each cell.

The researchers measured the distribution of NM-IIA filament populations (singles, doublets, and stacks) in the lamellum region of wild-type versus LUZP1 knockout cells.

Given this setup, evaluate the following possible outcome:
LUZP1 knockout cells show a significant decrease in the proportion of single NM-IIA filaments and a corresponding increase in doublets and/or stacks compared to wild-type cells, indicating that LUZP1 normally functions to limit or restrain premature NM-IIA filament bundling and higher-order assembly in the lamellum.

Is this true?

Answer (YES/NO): NO